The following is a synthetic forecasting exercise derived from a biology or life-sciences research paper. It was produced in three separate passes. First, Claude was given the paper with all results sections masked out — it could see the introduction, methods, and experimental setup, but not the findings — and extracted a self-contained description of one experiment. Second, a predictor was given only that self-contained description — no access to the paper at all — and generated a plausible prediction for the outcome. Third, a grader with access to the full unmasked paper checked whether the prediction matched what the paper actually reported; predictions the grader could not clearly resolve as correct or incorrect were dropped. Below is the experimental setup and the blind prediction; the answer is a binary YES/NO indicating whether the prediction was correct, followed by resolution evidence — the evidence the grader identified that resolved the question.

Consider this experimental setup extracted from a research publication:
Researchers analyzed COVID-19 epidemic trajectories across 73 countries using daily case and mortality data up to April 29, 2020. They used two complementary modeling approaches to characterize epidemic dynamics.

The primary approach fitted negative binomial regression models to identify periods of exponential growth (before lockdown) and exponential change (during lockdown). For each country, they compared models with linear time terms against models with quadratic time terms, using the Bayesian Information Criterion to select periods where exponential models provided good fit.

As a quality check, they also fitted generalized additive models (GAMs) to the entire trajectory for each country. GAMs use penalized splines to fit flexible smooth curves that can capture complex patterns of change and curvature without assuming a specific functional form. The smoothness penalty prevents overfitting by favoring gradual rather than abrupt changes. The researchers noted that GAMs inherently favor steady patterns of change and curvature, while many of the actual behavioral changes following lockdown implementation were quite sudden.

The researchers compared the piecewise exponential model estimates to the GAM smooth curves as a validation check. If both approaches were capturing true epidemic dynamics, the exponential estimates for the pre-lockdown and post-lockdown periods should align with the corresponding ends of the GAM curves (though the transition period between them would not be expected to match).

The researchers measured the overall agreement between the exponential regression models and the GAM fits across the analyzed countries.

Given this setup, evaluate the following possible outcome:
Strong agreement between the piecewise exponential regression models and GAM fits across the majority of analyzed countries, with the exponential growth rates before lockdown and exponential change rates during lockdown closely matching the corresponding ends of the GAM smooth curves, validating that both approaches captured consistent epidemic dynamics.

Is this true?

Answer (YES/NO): YES